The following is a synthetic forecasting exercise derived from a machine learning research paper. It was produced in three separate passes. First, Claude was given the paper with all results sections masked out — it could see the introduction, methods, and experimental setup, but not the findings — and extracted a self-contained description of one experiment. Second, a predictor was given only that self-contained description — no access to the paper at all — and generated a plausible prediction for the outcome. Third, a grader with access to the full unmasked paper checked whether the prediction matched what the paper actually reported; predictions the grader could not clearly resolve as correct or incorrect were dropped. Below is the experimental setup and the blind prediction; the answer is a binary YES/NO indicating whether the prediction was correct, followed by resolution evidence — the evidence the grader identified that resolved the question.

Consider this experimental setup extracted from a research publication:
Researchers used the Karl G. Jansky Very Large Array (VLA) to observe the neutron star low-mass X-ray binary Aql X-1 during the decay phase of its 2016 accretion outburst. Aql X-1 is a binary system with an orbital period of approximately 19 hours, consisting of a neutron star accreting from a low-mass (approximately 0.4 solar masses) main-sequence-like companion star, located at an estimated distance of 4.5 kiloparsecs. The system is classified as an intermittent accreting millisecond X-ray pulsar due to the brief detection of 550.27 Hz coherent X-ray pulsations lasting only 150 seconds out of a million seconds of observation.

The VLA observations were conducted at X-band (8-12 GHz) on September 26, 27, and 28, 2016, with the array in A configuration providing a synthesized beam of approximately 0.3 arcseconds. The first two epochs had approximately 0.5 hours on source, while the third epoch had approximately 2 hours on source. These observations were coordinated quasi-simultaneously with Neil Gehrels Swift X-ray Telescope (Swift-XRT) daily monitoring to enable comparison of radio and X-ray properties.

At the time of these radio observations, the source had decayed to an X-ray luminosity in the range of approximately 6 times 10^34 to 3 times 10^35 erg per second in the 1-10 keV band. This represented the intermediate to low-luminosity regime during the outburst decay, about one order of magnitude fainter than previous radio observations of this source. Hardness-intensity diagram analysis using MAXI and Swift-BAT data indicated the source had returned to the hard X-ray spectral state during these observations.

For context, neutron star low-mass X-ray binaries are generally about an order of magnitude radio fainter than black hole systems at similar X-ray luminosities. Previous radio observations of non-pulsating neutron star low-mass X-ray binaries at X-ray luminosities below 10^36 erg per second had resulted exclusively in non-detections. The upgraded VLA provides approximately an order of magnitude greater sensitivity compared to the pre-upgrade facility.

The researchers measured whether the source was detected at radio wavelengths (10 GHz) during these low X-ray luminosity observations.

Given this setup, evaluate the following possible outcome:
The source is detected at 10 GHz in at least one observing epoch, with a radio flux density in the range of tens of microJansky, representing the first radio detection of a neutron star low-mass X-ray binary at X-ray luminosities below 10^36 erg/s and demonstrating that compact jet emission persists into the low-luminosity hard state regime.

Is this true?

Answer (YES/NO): NO